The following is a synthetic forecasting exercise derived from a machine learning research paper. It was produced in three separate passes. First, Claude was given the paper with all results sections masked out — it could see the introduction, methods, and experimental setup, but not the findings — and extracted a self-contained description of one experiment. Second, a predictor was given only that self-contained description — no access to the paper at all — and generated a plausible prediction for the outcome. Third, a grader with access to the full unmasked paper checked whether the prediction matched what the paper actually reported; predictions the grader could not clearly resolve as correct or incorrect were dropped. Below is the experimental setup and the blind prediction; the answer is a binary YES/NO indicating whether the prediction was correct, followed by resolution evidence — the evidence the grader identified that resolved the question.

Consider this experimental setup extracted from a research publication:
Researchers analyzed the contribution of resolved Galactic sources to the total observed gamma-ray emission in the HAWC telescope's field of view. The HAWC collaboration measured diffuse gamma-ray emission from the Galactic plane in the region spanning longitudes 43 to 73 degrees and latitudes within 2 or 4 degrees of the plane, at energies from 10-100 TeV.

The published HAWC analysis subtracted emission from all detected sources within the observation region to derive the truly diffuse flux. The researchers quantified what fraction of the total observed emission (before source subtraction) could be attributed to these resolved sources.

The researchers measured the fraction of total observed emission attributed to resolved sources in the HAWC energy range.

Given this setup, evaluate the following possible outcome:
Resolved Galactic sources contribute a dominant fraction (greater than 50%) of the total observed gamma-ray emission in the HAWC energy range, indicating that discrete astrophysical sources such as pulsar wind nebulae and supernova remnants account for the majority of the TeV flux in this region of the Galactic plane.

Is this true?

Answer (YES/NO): NO